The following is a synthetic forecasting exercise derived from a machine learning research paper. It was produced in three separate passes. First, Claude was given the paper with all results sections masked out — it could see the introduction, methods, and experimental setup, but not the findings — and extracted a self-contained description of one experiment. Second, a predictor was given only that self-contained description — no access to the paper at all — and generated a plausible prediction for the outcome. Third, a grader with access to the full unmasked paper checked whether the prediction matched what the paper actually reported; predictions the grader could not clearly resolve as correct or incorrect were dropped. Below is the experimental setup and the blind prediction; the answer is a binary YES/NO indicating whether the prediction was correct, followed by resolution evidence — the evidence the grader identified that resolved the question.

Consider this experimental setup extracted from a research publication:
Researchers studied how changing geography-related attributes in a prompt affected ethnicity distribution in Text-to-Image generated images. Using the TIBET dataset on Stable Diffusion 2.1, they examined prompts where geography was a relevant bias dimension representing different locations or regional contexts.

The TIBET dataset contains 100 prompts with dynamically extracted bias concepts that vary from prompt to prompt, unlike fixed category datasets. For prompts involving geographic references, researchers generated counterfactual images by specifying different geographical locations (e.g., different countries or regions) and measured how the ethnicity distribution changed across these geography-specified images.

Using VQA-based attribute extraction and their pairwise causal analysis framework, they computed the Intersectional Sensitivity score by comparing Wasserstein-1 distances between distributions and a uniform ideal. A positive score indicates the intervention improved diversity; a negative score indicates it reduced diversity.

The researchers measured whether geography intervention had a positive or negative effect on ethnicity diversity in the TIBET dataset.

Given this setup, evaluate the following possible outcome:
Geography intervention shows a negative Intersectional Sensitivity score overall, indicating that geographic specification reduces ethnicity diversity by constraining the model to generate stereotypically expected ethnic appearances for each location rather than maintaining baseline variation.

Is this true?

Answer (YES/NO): NO